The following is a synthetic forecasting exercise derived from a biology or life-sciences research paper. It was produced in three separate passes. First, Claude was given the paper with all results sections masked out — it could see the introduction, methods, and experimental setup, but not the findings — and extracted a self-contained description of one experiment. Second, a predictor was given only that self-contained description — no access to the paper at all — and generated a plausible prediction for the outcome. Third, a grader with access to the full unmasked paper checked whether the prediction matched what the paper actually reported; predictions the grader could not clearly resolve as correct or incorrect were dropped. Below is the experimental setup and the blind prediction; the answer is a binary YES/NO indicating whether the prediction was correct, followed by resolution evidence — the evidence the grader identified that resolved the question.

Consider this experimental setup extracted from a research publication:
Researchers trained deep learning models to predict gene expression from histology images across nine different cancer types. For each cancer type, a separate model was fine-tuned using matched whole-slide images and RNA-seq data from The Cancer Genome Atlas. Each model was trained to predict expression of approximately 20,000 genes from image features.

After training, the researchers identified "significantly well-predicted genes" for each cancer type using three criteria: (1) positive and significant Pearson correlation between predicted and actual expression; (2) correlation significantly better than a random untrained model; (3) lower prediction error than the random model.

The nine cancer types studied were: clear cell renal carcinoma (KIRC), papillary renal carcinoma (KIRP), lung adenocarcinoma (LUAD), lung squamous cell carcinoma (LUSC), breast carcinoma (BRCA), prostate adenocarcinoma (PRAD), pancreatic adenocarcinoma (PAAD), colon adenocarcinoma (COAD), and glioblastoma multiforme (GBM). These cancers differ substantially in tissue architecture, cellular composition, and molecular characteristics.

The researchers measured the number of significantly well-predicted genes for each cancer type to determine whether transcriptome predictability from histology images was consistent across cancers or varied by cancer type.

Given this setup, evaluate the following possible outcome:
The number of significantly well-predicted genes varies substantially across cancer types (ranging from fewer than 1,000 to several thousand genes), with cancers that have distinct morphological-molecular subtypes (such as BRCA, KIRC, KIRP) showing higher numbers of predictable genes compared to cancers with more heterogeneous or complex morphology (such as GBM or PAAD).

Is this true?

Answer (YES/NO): YES